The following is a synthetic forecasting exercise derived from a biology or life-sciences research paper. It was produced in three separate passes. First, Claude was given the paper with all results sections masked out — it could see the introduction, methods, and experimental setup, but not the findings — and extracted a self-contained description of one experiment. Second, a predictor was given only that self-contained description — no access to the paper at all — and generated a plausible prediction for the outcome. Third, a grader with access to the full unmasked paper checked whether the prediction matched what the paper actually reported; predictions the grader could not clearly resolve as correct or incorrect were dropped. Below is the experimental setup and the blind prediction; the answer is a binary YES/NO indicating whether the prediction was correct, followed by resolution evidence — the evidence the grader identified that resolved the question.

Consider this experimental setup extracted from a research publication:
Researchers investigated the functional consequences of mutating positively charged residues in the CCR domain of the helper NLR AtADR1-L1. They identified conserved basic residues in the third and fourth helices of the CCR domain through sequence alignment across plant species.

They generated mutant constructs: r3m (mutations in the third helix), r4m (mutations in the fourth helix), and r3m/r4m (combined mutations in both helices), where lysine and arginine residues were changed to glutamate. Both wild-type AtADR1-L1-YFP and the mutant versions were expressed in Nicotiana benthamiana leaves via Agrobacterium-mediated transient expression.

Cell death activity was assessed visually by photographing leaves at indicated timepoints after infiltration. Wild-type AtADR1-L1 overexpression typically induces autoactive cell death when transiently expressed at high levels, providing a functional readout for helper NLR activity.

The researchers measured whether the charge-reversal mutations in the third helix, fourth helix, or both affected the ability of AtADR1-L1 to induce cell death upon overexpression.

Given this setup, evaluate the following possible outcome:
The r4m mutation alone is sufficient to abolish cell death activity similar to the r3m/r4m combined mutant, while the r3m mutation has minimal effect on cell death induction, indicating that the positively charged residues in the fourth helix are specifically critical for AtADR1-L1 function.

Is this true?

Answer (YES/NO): NO